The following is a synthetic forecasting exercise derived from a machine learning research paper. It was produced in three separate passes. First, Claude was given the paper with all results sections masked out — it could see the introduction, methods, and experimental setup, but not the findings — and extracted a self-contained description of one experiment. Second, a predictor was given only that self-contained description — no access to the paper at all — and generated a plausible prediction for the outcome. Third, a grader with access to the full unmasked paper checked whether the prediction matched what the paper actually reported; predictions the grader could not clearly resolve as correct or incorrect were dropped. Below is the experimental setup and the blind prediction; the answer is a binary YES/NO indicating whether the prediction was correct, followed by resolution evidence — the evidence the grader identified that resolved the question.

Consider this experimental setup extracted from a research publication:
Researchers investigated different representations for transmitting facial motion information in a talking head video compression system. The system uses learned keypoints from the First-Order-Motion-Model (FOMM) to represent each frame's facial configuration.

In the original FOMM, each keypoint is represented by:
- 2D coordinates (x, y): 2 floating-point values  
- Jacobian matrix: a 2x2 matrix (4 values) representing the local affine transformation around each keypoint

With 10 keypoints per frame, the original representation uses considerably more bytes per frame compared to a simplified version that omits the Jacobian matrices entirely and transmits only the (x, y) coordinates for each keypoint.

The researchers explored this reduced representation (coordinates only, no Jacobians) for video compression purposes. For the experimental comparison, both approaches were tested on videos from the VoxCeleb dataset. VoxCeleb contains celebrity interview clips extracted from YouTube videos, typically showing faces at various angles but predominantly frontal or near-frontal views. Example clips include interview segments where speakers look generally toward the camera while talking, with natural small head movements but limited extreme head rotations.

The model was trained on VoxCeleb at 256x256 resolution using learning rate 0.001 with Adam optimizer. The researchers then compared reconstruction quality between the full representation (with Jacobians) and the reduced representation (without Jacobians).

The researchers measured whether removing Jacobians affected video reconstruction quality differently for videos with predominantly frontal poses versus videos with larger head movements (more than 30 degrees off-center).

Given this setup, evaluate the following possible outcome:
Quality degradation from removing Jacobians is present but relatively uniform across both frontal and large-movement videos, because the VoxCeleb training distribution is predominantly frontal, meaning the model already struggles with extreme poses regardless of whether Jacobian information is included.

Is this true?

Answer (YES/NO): NO